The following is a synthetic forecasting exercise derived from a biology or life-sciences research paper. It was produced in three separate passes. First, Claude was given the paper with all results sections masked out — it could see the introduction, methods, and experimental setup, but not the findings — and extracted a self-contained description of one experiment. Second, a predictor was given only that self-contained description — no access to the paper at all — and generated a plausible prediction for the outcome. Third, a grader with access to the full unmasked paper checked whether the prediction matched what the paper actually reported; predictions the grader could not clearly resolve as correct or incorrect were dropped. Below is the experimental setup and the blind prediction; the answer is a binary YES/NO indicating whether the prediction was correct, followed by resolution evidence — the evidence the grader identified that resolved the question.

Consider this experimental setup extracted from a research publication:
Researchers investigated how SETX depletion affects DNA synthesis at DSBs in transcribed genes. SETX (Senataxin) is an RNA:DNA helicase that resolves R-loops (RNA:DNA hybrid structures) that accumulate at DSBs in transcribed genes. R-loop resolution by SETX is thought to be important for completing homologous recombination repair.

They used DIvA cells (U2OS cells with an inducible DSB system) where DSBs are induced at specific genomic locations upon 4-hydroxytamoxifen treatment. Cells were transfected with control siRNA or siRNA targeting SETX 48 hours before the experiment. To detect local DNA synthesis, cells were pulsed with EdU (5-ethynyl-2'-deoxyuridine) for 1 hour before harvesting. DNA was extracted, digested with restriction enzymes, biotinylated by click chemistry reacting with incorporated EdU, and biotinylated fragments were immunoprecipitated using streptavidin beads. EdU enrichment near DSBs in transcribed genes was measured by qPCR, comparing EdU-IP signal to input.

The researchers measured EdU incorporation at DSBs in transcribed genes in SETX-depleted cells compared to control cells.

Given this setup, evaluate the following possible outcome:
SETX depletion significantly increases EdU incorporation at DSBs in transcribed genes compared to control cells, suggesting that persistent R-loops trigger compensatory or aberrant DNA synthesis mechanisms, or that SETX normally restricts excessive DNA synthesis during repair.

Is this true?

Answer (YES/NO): YES